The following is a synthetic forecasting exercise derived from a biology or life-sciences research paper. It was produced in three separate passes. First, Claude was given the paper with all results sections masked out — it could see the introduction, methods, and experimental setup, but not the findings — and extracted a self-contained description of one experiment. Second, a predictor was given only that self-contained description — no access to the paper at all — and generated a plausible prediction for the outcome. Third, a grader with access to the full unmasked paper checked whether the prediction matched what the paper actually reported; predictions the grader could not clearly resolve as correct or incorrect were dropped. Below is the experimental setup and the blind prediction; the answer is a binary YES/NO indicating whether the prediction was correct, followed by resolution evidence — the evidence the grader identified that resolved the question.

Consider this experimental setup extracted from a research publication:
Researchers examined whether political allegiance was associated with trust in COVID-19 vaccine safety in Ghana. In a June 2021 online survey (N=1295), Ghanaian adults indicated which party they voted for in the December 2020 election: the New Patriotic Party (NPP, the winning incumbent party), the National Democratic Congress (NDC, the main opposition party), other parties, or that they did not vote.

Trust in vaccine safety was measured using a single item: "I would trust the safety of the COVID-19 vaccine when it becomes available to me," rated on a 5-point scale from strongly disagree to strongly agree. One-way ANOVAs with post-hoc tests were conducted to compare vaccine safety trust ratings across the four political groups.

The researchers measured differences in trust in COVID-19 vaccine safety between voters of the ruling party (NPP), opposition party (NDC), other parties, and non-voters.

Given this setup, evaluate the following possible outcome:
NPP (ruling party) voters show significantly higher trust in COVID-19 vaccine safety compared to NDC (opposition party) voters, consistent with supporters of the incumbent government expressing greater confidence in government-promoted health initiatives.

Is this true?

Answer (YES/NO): YES